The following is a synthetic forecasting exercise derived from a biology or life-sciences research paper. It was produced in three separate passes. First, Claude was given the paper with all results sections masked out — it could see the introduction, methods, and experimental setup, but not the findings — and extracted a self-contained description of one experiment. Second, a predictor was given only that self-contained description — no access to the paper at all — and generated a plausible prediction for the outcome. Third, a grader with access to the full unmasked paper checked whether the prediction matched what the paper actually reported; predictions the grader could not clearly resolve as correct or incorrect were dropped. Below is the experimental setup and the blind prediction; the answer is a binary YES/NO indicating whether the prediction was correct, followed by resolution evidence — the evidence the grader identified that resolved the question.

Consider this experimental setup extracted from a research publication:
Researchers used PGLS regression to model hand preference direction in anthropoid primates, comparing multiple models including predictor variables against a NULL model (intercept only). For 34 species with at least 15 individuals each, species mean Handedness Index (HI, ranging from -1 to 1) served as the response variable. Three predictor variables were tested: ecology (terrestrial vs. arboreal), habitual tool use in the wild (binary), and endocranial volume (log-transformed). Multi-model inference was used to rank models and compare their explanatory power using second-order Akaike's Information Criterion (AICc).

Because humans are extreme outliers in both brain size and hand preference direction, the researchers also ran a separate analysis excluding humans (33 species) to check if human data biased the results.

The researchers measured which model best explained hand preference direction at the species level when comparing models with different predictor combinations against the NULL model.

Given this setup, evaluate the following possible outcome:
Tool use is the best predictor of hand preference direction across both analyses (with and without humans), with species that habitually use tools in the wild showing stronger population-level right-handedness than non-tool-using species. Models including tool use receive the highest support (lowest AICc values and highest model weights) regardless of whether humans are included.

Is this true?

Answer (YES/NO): NO